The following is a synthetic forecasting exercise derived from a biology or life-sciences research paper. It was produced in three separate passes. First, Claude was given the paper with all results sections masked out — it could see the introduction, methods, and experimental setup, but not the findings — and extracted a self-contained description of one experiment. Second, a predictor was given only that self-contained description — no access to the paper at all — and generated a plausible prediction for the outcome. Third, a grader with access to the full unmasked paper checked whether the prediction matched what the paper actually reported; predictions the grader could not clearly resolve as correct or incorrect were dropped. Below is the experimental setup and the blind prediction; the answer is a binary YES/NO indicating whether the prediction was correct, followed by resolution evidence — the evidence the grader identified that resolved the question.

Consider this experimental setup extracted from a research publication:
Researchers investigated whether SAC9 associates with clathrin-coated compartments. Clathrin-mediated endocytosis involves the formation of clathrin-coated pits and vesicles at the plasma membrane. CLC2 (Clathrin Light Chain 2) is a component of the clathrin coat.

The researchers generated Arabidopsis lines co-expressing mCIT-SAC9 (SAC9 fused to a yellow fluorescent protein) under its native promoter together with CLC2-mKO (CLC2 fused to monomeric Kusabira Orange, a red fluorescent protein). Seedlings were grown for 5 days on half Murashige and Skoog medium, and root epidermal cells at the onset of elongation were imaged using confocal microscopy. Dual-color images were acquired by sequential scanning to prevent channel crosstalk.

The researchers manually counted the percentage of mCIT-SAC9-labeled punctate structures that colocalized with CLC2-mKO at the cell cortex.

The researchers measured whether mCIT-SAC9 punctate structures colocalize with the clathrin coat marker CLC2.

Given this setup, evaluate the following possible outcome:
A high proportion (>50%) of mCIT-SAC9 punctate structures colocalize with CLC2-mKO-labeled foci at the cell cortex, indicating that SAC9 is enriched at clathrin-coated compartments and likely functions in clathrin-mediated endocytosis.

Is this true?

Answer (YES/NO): YES